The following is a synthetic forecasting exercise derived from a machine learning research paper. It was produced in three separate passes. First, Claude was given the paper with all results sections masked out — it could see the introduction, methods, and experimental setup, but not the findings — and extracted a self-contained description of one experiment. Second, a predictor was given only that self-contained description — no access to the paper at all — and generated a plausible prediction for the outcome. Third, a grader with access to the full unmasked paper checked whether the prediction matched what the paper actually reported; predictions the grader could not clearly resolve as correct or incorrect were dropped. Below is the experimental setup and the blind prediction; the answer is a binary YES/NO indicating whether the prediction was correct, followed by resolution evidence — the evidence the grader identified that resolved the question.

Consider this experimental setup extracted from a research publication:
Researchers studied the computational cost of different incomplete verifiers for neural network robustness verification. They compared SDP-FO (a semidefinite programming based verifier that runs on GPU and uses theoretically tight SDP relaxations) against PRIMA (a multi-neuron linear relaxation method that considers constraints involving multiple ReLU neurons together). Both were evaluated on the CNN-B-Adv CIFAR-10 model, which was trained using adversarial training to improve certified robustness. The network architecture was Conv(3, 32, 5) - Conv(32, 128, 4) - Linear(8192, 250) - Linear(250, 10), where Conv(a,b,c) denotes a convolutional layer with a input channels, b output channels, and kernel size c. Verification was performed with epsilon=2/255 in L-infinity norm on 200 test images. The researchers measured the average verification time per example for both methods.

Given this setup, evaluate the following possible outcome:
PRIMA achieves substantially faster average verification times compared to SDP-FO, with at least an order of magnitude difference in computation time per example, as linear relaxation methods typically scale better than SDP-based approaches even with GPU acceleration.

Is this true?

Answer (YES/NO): YES